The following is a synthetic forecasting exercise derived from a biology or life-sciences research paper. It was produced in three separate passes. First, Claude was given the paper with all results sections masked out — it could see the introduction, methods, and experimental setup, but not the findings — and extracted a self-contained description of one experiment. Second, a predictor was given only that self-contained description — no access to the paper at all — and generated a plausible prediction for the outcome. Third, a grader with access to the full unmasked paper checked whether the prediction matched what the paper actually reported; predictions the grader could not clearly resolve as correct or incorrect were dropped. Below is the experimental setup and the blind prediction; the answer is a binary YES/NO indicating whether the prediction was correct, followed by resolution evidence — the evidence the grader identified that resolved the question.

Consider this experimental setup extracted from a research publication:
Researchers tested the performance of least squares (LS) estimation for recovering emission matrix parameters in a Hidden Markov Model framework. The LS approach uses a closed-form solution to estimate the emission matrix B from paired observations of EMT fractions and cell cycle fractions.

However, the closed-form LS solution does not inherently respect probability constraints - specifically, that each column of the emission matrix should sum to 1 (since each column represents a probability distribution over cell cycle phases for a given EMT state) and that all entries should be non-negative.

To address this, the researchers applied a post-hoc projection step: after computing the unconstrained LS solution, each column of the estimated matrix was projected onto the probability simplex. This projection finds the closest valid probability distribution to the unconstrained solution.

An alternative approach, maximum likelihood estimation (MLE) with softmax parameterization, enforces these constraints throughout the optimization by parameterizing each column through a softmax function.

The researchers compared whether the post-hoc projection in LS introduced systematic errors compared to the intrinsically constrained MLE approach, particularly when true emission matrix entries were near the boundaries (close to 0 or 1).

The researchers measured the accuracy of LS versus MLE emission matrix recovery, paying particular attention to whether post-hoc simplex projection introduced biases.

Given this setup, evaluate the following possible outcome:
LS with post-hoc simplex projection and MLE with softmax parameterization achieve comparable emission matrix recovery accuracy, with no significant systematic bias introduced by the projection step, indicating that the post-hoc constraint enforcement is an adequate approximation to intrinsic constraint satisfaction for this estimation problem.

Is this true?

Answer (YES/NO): YES